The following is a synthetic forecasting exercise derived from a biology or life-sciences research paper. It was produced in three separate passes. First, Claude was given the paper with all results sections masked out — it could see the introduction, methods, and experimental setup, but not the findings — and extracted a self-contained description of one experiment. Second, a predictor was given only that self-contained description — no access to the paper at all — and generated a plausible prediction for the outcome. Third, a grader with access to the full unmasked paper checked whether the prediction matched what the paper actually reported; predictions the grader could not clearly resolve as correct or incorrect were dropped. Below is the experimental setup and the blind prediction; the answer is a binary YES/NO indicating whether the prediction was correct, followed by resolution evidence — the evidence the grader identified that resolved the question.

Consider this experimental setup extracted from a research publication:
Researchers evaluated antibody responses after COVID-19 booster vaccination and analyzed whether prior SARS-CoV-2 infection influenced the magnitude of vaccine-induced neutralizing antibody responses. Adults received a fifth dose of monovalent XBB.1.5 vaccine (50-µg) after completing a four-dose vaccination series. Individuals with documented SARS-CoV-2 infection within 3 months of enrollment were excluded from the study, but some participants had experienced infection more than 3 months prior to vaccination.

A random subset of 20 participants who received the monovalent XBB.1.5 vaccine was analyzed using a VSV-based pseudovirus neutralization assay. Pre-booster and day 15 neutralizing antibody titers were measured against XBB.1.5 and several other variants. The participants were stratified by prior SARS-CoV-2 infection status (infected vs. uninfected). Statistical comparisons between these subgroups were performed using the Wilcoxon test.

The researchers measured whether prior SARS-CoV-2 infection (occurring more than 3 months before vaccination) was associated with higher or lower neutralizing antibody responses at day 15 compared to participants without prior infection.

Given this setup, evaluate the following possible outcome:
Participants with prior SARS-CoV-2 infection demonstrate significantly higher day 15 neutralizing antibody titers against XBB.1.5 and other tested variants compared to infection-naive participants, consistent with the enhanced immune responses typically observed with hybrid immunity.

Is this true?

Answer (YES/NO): NO